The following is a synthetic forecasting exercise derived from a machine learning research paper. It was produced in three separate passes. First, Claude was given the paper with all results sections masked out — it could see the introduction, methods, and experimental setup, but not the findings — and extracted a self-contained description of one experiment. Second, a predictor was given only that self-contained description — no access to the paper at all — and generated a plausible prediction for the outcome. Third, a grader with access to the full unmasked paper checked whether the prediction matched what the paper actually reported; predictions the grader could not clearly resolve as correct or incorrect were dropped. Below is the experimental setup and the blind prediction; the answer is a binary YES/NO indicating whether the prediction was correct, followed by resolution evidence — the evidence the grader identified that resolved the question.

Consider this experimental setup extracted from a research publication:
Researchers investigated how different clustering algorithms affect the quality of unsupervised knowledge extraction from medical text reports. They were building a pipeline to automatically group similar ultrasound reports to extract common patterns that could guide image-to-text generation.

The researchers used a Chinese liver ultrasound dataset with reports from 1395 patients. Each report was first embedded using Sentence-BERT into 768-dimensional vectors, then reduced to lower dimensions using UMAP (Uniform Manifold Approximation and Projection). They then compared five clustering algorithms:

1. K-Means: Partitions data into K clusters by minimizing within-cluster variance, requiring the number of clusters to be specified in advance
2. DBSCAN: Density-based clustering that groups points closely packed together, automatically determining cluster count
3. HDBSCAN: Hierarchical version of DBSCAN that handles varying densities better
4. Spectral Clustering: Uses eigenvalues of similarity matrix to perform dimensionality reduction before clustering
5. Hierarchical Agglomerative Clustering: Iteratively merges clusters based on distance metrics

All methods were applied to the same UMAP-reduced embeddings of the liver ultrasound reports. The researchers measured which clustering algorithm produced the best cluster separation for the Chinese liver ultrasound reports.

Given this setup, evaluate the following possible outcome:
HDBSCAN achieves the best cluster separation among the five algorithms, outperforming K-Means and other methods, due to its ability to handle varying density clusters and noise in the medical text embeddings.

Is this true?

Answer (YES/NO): NO